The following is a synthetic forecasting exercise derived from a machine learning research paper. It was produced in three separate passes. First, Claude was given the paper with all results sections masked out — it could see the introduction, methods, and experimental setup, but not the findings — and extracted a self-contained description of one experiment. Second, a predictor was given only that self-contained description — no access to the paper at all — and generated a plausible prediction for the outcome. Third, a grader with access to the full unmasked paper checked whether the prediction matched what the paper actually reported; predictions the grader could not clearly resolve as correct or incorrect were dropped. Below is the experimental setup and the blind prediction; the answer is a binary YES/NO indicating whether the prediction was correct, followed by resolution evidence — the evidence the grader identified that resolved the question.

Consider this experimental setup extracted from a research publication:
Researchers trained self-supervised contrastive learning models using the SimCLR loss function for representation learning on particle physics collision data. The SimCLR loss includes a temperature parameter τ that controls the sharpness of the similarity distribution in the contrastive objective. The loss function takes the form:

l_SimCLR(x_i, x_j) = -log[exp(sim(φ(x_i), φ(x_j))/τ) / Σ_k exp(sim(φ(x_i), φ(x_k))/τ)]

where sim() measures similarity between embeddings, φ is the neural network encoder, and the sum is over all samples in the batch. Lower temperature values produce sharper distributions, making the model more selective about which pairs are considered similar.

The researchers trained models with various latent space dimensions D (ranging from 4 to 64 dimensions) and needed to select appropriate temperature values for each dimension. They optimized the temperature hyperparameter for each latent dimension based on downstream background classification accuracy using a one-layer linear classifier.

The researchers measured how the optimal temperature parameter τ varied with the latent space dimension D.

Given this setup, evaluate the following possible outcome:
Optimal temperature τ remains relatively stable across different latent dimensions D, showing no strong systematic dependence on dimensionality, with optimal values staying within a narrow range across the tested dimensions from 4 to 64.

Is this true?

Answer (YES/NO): NO